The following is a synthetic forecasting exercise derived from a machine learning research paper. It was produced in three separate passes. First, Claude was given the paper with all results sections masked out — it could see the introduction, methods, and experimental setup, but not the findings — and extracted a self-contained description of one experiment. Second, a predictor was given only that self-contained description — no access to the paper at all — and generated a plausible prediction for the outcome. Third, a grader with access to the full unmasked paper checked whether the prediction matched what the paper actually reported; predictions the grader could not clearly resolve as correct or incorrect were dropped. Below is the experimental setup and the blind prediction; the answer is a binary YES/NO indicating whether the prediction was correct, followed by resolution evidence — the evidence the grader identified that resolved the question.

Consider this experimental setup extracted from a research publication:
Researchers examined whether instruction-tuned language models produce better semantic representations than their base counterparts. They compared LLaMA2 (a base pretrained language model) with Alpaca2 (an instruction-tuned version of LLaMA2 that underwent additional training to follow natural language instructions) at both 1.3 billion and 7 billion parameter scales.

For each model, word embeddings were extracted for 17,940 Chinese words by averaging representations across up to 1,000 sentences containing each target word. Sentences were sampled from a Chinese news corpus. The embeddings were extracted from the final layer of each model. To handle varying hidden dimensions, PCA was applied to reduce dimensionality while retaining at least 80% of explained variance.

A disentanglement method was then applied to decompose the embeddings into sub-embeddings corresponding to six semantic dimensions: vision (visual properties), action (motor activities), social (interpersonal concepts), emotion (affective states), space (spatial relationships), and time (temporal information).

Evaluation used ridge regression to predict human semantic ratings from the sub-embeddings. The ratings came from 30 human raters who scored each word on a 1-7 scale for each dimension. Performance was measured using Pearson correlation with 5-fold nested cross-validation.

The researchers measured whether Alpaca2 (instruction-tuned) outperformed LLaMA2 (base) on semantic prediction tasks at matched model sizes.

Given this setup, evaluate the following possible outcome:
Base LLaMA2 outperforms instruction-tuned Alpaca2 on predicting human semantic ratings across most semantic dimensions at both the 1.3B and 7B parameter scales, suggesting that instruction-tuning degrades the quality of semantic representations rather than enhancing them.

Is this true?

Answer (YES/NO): NO